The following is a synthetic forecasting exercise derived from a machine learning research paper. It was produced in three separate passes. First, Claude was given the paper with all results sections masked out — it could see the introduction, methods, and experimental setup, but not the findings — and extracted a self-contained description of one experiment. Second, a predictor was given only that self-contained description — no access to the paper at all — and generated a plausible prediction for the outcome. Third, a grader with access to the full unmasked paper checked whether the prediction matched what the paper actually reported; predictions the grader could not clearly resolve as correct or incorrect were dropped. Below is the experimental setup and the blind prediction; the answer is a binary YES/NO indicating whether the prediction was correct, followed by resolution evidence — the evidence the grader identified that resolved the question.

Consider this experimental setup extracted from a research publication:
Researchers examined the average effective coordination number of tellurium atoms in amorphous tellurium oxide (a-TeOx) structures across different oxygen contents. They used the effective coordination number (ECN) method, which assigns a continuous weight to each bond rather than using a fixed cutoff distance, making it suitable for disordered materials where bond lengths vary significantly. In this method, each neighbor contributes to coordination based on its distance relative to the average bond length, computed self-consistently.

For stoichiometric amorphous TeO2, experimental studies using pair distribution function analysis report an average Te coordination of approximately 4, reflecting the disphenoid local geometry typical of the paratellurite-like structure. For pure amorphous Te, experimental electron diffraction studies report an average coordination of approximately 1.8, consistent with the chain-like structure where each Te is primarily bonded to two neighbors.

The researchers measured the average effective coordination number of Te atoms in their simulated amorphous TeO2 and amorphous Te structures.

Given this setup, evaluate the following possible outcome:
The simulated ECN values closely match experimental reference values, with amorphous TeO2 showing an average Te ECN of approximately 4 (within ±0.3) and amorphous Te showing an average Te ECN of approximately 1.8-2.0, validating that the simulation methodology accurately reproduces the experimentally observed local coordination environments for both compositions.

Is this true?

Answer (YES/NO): NO